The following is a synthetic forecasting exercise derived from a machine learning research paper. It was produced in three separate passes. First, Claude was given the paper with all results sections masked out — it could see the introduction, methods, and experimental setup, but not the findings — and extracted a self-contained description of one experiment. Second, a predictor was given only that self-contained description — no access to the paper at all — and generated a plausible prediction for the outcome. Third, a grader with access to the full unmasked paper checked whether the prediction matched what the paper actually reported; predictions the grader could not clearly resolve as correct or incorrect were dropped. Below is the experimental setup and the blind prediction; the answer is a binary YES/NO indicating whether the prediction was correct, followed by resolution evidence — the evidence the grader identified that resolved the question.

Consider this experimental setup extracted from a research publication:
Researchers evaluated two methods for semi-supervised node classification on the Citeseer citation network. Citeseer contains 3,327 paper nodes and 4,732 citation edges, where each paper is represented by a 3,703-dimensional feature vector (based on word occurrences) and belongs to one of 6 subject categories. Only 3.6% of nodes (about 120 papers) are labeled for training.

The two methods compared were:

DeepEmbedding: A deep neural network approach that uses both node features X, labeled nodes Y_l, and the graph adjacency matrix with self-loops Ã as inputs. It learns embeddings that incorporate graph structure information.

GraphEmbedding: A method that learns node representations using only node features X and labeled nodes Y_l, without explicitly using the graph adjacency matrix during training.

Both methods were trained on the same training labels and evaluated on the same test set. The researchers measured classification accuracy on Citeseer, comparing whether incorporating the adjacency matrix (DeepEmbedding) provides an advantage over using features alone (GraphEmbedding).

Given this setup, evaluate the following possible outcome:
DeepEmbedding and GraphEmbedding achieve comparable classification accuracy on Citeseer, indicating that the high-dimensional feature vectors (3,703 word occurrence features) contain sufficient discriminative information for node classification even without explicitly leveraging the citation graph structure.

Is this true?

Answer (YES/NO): NO